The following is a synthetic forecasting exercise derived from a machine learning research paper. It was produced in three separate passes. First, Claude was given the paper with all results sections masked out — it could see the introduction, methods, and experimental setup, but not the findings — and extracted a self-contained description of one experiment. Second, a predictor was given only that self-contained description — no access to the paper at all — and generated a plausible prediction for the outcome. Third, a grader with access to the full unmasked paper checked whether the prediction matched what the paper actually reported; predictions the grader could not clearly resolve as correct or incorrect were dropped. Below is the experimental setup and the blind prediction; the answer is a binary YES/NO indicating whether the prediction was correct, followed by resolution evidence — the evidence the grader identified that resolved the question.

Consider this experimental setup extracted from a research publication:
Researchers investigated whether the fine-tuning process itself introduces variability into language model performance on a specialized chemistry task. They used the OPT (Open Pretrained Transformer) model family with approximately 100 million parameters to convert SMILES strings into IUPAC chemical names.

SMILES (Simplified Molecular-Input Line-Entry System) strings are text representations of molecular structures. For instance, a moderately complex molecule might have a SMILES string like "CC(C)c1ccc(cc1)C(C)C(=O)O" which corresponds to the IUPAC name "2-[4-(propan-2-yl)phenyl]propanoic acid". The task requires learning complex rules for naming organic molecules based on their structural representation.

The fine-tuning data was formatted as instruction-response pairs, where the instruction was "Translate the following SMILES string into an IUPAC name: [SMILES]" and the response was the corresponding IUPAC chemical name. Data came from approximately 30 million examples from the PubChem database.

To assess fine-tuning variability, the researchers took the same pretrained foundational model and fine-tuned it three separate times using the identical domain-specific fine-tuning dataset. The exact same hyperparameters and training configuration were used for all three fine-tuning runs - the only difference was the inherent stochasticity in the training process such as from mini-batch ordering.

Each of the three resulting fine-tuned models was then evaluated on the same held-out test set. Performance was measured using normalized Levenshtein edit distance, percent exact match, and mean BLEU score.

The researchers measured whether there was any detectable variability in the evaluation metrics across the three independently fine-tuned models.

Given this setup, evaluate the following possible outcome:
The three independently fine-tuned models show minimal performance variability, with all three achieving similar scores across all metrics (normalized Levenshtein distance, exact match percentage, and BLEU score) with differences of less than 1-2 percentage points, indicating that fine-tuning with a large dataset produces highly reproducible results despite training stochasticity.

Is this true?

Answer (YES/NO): YES